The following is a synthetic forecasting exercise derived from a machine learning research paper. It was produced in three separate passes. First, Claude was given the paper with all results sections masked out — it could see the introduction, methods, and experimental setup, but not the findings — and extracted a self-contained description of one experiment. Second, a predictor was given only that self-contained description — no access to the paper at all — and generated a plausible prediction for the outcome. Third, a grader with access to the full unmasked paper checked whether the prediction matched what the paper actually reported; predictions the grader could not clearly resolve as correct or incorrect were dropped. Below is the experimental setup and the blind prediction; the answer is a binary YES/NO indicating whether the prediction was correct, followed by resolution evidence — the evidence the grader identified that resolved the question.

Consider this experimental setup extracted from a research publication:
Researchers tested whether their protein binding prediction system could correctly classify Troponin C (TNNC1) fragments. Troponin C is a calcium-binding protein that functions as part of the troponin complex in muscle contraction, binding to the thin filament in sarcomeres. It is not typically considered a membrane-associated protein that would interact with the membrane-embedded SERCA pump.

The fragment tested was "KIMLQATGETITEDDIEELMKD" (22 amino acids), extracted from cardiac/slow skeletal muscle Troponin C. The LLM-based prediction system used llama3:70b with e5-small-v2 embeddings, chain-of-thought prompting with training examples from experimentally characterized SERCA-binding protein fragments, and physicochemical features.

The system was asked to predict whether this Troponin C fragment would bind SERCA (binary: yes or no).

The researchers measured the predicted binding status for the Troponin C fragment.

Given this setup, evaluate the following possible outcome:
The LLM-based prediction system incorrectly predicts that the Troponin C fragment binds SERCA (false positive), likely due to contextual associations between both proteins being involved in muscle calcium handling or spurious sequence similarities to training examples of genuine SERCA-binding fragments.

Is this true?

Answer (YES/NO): YES